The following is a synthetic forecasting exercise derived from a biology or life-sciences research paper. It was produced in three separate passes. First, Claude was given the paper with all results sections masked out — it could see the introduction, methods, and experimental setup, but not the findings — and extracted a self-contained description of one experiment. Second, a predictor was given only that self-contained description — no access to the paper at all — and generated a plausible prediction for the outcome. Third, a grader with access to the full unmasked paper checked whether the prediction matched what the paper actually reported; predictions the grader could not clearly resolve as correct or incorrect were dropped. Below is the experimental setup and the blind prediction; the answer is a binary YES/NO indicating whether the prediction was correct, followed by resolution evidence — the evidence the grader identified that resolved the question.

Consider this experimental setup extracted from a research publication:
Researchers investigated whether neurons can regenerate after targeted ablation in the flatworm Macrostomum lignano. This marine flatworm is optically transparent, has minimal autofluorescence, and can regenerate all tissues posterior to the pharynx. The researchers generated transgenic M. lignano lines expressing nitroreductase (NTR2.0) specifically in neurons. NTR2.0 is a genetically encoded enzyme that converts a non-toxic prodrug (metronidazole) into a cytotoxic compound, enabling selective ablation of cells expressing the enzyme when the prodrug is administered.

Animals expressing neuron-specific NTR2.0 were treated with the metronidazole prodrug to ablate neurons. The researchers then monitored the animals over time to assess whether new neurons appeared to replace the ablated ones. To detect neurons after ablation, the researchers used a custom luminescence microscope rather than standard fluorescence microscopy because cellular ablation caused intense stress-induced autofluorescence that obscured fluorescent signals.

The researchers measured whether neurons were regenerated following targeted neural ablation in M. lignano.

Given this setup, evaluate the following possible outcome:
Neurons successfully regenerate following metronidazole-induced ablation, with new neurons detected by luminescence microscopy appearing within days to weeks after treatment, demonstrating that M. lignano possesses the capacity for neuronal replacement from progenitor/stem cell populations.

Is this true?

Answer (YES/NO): NO